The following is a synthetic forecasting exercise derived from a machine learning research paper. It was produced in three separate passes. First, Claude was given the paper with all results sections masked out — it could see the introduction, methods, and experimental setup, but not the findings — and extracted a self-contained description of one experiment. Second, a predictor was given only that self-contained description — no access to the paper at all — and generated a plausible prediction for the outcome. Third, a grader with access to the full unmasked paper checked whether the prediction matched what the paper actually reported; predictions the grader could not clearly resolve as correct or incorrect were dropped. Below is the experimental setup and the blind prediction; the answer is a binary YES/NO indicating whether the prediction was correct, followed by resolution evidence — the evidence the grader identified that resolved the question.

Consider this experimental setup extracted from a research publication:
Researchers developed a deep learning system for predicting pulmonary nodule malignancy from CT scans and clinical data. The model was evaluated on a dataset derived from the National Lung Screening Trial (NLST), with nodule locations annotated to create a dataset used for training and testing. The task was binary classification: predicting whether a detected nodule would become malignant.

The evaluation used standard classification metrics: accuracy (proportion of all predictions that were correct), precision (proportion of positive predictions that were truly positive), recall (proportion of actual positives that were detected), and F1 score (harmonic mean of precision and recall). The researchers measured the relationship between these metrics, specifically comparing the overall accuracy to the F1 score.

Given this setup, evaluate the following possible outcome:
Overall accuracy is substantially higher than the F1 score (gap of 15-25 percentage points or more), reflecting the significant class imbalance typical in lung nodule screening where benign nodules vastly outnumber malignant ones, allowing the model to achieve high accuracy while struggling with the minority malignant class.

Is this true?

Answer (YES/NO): NO